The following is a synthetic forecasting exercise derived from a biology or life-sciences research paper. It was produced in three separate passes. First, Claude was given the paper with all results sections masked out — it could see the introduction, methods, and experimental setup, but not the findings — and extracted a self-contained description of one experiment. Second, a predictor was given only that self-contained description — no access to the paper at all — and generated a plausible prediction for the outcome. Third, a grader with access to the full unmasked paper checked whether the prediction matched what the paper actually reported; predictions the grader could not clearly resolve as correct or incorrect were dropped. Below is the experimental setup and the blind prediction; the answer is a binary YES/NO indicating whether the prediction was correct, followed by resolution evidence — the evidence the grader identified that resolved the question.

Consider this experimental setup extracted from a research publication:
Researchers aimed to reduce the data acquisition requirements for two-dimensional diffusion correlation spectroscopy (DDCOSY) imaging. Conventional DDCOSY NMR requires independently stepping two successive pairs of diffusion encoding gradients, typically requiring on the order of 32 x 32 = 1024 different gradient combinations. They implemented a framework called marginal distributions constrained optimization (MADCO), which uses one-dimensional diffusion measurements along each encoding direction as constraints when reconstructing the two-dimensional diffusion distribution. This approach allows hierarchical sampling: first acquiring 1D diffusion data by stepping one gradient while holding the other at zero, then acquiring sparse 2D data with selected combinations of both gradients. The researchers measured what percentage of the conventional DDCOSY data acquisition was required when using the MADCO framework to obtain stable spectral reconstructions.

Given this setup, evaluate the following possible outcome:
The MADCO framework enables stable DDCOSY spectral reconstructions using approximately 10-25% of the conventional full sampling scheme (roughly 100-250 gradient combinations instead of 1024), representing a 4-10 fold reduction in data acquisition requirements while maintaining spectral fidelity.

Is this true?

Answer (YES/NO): NO